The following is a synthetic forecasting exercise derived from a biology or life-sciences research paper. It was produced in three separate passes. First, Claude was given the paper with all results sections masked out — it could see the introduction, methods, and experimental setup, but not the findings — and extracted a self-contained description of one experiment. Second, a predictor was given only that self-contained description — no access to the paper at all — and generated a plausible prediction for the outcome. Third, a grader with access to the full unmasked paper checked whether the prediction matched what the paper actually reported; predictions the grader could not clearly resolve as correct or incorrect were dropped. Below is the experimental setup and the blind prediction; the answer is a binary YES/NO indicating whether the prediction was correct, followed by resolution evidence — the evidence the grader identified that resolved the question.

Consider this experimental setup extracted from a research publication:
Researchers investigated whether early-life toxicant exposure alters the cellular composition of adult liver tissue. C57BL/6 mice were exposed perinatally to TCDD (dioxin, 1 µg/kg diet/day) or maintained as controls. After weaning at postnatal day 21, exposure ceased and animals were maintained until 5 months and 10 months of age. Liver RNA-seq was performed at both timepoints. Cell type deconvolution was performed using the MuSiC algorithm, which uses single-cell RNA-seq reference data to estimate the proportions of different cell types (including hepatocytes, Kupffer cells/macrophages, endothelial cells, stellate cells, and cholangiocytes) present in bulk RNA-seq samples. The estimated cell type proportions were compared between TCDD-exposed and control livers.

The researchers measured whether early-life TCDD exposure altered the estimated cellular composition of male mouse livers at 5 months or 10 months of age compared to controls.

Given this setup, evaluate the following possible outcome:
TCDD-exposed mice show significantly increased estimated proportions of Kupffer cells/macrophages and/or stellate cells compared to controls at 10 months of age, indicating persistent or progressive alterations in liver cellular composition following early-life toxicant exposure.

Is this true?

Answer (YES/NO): NO